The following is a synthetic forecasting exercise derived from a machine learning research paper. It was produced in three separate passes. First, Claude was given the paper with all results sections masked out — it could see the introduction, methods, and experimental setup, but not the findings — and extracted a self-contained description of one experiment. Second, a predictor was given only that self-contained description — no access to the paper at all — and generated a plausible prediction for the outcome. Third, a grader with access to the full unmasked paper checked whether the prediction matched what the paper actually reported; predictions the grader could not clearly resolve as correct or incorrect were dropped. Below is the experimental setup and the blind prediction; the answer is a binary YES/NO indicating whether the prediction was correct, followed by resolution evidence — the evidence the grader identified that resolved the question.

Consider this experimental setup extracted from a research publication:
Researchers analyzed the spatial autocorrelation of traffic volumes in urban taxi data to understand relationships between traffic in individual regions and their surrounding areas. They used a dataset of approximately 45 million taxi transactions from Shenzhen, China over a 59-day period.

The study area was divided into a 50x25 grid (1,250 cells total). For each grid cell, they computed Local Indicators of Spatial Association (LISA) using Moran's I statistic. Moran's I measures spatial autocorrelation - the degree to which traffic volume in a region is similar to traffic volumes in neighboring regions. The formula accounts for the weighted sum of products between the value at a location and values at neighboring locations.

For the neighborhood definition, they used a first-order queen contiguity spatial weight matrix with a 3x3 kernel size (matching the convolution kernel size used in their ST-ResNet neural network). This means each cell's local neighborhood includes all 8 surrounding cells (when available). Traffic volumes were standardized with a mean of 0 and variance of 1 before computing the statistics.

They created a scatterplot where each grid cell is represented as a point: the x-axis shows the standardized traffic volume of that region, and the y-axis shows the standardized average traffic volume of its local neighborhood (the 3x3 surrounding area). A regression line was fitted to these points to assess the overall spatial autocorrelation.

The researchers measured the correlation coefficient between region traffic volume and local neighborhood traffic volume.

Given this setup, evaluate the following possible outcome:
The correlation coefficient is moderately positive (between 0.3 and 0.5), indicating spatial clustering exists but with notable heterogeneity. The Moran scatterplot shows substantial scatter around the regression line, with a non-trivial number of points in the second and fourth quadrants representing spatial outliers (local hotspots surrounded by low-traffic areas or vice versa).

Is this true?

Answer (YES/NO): NO